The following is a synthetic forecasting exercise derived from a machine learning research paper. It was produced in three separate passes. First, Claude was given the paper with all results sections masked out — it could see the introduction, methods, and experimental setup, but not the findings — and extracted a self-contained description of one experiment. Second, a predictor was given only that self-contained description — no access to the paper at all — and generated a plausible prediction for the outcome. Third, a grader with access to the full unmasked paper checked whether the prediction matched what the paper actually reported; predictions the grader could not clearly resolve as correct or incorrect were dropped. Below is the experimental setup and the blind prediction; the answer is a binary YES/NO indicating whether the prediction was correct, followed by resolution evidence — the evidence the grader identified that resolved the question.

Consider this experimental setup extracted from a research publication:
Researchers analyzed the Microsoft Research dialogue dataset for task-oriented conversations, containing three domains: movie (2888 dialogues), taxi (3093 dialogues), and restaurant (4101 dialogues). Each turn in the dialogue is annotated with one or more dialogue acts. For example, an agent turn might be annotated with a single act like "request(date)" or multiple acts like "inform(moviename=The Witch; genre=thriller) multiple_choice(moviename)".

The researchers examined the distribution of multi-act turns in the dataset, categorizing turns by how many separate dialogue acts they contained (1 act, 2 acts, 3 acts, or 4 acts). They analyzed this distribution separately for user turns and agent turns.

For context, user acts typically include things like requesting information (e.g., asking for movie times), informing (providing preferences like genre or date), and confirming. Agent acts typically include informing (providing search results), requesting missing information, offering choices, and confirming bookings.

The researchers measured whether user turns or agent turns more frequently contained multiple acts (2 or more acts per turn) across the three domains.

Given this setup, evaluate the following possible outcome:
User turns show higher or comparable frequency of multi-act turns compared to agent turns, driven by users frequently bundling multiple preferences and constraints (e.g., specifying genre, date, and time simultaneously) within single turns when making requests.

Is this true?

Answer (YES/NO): NO